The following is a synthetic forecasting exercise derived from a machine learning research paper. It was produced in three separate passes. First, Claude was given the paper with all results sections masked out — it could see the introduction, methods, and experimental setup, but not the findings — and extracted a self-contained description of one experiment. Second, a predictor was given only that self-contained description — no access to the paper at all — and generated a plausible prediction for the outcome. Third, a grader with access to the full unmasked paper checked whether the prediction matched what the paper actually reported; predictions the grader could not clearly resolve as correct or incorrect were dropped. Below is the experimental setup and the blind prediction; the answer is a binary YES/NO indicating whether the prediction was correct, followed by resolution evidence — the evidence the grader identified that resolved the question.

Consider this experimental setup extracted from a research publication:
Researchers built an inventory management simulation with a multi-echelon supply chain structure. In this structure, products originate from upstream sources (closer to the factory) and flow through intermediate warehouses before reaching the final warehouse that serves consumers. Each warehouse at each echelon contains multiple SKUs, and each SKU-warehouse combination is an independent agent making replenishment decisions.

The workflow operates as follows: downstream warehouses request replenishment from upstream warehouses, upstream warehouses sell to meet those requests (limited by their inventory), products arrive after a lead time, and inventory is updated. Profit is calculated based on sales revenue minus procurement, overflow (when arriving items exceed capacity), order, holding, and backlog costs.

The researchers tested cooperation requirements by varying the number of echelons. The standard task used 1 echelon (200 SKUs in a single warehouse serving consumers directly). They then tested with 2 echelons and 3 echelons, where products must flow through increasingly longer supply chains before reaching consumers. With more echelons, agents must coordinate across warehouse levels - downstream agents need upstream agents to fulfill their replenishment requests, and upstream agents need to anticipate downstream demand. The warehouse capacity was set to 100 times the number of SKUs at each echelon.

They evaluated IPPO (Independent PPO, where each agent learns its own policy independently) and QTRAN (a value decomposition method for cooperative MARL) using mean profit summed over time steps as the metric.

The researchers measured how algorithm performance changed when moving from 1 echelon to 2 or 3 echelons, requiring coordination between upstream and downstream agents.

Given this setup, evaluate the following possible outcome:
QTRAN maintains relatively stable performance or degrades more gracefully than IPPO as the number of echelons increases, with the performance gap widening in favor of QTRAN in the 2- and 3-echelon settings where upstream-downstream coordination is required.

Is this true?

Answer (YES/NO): YES